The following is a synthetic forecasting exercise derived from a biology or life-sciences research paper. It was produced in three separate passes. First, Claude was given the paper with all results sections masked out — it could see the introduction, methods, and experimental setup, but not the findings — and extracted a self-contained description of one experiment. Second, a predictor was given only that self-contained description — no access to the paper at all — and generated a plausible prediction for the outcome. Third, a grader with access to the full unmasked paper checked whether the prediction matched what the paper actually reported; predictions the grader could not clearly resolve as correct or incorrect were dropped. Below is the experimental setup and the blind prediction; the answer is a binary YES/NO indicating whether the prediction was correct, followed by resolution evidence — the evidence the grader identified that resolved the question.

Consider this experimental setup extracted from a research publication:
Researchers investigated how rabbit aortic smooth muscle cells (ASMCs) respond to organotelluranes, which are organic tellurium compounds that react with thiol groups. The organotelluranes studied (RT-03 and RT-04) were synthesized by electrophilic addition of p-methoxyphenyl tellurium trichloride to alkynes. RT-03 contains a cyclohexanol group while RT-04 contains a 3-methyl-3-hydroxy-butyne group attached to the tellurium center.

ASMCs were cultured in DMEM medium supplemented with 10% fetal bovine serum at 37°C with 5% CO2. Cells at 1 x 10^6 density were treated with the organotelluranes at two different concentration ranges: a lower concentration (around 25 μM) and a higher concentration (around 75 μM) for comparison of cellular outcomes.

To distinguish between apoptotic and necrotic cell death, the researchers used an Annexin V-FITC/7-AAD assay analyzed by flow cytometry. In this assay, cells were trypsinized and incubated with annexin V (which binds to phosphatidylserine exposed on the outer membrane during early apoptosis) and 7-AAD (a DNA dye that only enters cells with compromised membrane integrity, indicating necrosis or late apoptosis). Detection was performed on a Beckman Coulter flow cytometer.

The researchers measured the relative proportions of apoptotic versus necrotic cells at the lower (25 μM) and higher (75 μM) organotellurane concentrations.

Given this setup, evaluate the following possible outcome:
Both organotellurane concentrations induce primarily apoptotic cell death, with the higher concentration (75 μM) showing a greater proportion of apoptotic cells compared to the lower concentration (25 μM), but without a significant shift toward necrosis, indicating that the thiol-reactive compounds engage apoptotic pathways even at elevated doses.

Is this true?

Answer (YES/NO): NO